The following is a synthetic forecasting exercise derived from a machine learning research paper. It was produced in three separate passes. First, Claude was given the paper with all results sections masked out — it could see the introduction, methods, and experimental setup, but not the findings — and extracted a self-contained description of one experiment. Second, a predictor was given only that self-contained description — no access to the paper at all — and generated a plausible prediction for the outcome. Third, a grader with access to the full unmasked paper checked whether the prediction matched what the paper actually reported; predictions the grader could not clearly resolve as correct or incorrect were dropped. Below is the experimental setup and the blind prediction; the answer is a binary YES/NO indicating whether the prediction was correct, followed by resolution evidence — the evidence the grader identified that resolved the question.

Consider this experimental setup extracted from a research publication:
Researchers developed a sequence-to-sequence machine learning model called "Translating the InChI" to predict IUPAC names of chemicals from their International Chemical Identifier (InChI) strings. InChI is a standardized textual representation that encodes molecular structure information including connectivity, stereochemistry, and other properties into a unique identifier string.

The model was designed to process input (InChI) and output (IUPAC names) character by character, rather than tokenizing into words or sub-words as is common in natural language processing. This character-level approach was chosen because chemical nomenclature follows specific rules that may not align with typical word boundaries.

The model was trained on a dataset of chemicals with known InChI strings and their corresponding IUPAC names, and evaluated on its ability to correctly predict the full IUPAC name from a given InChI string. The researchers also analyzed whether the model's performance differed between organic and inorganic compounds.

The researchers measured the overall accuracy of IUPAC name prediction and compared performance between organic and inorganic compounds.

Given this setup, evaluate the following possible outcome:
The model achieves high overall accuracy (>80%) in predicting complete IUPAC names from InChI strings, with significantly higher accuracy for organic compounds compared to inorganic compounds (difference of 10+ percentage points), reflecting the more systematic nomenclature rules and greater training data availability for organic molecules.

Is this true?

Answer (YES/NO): NO